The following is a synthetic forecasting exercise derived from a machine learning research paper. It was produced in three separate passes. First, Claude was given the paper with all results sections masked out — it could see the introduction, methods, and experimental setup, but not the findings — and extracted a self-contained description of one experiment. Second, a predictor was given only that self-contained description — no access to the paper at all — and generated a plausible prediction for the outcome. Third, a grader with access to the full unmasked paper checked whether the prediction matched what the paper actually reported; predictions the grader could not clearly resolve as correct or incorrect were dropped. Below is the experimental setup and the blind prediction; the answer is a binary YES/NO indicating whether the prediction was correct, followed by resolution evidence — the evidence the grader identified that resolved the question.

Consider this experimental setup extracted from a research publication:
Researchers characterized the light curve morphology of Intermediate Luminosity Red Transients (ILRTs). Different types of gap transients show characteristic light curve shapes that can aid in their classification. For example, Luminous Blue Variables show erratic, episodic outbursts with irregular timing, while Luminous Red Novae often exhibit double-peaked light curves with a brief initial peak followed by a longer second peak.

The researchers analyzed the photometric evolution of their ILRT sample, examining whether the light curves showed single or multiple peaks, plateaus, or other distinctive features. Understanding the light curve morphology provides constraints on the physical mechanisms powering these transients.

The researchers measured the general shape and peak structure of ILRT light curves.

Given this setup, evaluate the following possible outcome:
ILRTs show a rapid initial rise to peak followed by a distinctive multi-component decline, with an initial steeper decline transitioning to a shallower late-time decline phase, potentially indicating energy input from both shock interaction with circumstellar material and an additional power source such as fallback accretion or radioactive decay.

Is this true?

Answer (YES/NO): NO